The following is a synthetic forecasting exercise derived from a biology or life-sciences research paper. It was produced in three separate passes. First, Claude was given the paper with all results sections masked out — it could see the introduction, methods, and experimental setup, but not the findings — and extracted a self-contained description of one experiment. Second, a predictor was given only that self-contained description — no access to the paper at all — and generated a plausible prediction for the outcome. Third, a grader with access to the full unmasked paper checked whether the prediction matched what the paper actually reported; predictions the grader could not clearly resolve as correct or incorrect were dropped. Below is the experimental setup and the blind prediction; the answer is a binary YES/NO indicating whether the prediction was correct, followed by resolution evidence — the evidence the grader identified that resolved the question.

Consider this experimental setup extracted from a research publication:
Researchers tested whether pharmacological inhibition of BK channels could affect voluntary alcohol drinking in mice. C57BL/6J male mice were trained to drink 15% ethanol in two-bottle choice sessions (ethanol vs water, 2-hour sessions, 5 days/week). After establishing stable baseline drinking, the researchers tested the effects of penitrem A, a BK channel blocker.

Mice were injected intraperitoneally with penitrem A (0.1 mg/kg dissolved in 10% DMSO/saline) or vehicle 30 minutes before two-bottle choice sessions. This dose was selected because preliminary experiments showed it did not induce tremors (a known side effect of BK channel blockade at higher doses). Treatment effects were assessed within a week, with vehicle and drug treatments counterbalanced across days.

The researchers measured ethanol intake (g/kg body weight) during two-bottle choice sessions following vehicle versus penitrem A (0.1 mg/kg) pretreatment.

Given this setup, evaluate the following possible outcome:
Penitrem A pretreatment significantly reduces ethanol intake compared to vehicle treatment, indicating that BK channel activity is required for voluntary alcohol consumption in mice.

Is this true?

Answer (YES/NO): YES